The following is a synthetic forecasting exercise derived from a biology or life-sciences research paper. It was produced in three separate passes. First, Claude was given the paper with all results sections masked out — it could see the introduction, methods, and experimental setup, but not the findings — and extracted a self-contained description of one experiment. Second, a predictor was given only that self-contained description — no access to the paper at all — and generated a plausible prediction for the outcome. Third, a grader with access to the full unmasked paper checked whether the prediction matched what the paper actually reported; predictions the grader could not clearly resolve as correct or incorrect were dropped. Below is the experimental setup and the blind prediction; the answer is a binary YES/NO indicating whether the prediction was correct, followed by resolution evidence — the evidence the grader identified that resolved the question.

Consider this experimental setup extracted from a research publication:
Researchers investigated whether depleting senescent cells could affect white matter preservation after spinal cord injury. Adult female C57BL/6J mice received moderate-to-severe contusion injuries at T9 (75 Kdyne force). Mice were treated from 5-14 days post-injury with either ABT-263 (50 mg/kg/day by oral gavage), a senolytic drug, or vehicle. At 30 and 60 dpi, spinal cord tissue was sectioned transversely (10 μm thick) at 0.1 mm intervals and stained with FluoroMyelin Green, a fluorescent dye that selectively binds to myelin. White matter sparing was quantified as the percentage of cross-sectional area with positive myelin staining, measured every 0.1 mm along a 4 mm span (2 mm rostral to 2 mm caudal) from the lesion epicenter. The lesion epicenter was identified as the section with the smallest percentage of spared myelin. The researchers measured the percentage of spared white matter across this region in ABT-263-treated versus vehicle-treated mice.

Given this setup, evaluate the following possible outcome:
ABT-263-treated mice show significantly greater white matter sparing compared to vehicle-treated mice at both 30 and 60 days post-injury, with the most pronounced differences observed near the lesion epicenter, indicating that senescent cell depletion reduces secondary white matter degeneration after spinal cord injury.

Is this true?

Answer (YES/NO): NO